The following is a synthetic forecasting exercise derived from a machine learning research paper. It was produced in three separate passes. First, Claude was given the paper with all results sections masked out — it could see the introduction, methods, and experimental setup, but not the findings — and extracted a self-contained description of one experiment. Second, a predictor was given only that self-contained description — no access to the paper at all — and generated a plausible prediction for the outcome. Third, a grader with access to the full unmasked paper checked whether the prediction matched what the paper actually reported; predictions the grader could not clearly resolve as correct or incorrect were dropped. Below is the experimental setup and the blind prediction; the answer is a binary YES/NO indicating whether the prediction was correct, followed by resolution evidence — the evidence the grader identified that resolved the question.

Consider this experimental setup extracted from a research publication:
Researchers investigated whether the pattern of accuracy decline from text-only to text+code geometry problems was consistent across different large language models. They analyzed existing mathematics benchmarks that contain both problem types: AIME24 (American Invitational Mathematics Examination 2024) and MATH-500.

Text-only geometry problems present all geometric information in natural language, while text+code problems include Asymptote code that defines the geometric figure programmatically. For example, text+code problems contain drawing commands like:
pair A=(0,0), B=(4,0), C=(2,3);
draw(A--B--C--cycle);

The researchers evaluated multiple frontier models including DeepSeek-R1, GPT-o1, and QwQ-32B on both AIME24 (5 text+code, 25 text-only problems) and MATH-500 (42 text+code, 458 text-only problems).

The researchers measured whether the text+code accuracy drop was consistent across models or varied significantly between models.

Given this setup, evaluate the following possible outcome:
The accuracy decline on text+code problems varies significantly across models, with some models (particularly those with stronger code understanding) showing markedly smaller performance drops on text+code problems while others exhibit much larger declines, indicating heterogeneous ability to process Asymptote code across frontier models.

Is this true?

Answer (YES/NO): NO